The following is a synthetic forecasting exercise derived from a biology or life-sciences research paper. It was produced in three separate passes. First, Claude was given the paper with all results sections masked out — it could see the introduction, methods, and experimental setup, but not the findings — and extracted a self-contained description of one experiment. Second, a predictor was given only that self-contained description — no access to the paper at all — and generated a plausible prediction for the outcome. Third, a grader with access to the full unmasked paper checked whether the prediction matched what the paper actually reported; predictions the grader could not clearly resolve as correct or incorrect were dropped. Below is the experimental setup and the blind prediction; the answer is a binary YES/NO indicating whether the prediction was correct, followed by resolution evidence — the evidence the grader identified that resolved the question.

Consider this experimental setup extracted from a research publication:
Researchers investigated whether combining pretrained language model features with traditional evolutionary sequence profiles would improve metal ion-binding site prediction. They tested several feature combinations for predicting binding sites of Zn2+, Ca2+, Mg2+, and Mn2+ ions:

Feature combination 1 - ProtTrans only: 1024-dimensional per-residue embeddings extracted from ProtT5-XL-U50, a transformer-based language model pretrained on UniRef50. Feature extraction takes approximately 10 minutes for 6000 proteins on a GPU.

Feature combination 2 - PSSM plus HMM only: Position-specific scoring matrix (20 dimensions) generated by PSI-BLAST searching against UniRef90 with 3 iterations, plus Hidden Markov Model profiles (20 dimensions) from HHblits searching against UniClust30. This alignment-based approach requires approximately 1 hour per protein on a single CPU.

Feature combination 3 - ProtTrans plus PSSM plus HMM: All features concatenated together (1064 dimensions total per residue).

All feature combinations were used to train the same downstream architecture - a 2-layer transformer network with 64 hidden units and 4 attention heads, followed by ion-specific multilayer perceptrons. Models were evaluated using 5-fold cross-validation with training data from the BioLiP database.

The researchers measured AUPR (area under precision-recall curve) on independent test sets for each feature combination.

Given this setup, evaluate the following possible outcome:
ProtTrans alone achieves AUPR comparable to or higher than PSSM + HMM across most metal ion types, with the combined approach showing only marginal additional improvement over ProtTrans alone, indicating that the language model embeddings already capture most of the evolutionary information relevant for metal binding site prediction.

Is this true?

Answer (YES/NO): YES